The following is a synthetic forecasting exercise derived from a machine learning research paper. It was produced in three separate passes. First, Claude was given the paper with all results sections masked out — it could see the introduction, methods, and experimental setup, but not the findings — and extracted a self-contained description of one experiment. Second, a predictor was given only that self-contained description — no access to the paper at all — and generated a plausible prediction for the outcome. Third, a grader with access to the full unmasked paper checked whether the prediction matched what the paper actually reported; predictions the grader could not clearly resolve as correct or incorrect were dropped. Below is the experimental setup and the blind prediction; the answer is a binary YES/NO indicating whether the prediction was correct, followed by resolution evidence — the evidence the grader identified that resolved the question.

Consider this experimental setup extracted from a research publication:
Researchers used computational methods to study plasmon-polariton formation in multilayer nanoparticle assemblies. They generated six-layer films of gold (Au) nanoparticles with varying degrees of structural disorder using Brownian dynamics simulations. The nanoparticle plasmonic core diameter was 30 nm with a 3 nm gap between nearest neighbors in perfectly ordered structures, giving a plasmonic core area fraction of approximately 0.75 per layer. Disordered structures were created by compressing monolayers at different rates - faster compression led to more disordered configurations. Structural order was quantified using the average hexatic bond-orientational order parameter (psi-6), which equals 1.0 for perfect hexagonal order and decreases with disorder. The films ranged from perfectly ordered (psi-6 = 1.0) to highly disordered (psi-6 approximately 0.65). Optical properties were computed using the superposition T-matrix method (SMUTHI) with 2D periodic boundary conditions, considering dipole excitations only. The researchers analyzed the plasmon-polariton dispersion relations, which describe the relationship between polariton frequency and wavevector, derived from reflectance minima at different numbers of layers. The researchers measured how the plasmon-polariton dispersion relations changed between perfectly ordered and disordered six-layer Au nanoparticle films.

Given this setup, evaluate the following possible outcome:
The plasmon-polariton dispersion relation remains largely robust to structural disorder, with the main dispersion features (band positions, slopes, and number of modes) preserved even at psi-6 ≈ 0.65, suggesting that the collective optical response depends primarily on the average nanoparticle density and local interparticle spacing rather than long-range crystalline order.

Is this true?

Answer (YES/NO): NO